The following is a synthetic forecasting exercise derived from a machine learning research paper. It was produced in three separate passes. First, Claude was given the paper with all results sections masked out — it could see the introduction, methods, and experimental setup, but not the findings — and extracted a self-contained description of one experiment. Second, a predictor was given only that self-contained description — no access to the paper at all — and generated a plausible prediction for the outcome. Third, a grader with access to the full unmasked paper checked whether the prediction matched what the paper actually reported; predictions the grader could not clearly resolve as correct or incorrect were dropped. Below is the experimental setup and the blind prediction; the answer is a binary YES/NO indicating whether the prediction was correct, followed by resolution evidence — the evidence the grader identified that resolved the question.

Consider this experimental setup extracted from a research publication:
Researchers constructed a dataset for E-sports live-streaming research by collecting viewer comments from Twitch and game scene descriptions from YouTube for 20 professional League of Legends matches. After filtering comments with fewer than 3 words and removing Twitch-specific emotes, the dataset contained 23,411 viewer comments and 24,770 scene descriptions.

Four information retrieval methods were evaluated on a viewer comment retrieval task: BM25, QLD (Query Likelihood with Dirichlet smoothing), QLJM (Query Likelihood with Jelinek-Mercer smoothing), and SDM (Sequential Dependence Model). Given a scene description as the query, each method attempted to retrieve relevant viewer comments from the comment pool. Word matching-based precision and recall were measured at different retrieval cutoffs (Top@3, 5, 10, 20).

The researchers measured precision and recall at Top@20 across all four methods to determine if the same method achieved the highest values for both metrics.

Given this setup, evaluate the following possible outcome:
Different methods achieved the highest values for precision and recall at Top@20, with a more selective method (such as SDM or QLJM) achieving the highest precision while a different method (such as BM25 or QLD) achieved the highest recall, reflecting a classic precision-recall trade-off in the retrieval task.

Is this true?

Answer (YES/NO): NO